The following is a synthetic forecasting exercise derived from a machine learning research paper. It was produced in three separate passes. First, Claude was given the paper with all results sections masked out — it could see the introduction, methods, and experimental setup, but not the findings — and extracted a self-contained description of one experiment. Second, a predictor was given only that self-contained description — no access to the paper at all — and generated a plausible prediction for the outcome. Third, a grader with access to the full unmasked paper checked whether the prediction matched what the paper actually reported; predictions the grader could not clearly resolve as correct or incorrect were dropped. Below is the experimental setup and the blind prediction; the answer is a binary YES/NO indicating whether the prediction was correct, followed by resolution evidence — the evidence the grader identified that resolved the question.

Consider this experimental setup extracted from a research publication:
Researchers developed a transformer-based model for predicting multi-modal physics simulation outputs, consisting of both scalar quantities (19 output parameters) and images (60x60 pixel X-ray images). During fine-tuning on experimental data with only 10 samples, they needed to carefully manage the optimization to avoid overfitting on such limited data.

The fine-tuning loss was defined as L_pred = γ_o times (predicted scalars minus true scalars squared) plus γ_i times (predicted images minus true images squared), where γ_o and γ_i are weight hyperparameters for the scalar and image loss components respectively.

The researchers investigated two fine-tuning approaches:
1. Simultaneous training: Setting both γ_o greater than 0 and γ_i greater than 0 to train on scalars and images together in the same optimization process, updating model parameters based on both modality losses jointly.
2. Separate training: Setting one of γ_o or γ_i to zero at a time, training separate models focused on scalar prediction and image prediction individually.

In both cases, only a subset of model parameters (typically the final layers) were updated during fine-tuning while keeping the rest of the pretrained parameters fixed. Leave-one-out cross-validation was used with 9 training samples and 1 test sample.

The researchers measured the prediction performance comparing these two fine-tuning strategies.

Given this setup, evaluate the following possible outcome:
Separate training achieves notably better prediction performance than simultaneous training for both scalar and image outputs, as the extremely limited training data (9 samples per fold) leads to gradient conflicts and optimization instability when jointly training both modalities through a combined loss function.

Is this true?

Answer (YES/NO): YES